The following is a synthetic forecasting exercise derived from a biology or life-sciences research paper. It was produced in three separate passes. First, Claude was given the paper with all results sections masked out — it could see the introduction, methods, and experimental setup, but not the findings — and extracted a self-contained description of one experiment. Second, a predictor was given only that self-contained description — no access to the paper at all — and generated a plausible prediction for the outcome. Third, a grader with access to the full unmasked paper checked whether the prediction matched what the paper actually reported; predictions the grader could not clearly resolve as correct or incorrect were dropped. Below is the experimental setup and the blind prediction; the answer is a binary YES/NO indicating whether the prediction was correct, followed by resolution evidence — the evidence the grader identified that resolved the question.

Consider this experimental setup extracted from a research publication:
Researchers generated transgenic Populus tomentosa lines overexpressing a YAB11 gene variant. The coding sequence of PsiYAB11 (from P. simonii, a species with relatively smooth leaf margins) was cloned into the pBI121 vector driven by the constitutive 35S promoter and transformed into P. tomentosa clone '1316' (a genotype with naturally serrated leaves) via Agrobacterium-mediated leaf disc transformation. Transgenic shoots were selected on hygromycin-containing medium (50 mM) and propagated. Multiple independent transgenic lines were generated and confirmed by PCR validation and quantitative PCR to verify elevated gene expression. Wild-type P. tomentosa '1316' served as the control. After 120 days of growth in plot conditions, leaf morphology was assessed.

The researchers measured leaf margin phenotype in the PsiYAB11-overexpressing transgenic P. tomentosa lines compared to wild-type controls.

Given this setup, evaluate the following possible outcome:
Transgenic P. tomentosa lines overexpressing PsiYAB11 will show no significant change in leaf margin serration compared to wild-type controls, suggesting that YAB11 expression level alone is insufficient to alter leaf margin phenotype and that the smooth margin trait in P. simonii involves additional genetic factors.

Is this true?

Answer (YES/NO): NO